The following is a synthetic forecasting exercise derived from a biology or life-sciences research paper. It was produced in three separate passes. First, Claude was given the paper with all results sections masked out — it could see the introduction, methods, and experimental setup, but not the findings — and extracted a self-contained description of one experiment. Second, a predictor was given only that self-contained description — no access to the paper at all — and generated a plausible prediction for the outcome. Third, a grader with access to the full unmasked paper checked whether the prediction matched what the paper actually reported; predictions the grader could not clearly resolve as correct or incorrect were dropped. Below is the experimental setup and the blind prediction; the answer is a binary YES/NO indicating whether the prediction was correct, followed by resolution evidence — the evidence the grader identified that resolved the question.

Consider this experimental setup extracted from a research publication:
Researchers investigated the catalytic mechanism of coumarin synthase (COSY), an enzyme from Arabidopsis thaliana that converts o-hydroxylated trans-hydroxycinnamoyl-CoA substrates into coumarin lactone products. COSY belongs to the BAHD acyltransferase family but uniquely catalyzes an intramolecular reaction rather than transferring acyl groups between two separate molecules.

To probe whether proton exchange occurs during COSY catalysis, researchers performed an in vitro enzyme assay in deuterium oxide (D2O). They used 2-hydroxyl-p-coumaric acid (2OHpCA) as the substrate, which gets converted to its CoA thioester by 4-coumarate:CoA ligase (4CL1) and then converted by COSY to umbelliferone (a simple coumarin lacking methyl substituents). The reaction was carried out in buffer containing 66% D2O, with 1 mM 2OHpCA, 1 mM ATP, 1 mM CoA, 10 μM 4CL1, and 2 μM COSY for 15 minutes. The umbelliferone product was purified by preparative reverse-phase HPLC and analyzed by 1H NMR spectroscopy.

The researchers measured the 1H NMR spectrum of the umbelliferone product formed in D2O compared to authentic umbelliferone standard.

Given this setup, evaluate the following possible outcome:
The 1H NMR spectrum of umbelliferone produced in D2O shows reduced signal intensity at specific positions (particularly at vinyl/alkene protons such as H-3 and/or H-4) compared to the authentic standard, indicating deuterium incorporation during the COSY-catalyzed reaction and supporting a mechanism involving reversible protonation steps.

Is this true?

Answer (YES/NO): YES